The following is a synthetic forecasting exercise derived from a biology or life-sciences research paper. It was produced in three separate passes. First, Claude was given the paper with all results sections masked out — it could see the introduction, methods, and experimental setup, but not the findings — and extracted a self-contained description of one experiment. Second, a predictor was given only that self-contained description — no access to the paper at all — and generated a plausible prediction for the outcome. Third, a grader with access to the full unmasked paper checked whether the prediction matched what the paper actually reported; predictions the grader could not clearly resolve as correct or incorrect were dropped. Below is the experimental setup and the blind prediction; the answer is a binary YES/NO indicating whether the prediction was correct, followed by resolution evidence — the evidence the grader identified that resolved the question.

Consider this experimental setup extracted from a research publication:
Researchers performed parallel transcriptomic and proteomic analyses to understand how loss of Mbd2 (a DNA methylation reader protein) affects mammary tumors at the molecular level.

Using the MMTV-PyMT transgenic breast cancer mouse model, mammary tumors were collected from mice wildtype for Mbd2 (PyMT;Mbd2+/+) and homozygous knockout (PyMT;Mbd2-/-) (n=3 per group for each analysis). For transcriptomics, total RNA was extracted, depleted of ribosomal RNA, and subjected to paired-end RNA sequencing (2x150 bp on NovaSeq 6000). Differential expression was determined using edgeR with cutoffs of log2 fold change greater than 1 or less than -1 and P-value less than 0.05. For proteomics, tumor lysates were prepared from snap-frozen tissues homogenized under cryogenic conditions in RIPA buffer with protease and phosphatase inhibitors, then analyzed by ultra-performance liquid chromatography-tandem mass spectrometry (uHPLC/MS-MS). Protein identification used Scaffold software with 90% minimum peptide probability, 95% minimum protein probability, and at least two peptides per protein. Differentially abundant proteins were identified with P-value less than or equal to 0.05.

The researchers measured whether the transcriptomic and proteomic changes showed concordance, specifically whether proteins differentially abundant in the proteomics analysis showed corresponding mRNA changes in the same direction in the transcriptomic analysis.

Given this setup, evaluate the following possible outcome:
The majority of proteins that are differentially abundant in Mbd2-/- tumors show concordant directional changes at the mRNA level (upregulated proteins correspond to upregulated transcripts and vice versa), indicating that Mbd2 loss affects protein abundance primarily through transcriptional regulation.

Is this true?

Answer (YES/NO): NO